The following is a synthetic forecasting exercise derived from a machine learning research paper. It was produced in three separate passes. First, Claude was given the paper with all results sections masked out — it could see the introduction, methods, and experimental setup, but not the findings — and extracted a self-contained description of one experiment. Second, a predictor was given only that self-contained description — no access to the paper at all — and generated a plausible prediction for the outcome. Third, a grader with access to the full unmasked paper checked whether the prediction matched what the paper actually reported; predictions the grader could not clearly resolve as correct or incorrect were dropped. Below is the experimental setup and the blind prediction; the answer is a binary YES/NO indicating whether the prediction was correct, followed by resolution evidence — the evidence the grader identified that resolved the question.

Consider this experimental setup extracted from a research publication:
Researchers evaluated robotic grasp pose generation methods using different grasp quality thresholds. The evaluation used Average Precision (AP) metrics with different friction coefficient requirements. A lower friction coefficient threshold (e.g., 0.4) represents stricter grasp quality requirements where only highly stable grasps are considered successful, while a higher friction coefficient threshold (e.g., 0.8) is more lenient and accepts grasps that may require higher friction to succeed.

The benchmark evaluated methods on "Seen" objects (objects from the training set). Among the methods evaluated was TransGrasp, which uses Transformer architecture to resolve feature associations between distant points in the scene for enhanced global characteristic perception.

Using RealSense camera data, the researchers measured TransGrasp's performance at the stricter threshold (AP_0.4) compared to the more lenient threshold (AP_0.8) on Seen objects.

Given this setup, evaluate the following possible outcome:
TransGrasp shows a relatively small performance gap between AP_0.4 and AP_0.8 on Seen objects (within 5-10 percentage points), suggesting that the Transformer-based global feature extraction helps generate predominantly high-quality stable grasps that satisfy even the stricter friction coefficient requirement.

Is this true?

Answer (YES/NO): NO